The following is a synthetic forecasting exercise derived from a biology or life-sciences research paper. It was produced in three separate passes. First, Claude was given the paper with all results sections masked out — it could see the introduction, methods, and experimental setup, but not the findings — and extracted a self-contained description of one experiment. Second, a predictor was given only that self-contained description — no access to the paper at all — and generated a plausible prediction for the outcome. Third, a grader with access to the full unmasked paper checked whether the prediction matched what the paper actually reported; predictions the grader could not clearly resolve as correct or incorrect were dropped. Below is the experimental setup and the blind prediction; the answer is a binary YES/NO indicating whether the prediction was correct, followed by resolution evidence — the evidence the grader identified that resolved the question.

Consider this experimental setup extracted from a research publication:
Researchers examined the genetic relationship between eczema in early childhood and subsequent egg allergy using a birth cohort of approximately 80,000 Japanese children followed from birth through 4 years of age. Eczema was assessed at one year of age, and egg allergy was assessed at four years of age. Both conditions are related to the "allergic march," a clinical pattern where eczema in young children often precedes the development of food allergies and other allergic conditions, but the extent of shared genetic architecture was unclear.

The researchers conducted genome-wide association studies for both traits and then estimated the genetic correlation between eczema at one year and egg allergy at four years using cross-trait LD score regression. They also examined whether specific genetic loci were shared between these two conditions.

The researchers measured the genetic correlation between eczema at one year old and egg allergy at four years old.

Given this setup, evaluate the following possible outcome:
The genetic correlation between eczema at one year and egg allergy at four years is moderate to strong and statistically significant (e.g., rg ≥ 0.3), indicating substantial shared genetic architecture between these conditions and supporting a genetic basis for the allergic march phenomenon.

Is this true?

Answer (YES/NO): YES